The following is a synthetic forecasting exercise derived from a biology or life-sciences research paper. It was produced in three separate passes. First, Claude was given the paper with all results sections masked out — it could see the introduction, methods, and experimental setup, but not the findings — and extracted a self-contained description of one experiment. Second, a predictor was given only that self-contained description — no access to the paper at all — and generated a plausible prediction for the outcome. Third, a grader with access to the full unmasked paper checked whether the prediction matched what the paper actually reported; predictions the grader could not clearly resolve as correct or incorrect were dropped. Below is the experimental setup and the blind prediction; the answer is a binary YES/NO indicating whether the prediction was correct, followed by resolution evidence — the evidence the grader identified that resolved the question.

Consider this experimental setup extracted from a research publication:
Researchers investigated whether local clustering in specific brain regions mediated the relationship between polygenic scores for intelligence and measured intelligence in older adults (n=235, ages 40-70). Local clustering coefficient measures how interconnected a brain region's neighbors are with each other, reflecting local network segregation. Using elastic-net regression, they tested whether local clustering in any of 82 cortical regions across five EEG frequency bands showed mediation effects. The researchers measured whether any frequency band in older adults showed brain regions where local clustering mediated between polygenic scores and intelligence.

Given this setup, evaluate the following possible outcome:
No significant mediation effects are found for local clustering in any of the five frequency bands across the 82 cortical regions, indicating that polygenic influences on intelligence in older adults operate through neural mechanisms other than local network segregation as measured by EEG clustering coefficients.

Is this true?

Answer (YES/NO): YES